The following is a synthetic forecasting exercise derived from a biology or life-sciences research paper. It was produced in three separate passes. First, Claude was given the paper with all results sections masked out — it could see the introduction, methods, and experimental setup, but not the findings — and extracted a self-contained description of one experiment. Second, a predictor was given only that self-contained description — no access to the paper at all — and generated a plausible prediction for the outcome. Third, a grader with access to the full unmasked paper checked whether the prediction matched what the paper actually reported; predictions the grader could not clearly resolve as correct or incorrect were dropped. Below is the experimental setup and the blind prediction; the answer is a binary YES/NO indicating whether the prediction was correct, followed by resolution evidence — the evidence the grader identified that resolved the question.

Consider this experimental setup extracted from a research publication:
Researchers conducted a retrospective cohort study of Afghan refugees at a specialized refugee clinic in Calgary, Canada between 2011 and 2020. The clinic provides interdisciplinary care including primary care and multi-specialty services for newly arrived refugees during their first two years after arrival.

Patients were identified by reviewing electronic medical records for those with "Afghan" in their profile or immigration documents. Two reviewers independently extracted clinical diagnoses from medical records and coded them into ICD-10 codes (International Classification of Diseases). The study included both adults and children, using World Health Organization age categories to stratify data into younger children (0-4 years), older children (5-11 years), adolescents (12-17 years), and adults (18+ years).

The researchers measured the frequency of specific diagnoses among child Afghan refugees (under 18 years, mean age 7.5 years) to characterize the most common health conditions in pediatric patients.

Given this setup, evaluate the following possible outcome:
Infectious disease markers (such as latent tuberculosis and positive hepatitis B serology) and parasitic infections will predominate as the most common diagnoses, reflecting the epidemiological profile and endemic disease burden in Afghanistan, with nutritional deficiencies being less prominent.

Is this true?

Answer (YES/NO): NO